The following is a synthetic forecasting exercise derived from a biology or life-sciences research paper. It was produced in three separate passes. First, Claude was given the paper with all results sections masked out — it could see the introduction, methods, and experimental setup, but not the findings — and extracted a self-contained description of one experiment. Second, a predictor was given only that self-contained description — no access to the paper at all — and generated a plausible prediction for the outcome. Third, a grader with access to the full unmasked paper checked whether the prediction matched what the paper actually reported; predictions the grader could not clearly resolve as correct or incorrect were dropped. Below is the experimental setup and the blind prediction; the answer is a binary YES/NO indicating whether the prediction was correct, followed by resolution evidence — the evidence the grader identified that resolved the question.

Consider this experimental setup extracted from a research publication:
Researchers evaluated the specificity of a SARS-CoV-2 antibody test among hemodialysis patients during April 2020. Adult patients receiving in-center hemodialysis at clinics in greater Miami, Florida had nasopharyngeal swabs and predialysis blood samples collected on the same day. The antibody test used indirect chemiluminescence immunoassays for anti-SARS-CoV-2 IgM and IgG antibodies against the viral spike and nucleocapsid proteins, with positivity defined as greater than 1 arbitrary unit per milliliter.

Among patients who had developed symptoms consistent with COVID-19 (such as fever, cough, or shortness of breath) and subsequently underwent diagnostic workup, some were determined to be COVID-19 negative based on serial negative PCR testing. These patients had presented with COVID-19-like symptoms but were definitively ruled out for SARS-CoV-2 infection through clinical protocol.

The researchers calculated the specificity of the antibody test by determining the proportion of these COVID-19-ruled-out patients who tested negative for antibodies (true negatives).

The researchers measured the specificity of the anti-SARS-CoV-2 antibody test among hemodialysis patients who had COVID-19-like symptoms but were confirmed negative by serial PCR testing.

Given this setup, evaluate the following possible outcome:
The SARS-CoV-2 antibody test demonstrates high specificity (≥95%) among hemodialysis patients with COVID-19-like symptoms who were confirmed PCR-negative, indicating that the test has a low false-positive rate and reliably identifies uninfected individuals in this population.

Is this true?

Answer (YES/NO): NO